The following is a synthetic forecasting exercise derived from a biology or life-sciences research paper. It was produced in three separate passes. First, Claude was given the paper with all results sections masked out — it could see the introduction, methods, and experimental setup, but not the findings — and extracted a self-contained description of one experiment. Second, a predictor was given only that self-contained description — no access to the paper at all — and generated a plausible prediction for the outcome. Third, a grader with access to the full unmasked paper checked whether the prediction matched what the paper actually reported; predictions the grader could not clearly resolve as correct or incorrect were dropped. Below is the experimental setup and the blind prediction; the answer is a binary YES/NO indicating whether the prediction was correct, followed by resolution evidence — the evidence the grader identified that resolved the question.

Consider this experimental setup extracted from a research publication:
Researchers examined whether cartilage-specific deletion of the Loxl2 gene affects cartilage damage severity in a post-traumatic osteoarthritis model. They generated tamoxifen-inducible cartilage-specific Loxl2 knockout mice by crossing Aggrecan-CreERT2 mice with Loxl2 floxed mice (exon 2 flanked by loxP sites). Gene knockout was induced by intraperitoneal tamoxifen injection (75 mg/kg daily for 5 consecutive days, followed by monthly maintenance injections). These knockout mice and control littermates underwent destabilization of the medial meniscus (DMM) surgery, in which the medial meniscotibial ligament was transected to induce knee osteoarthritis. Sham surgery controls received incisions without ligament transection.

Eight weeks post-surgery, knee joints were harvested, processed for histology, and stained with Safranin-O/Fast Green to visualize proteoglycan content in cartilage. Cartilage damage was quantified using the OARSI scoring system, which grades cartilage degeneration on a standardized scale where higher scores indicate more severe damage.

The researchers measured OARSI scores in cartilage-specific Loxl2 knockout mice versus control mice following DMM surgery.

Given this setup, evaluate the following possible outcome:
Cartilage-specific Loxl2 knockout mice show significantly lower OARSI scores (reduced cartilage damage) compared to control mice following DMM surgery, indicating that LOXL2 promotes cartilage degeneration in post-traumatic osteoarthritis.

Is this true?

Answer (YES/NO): NO